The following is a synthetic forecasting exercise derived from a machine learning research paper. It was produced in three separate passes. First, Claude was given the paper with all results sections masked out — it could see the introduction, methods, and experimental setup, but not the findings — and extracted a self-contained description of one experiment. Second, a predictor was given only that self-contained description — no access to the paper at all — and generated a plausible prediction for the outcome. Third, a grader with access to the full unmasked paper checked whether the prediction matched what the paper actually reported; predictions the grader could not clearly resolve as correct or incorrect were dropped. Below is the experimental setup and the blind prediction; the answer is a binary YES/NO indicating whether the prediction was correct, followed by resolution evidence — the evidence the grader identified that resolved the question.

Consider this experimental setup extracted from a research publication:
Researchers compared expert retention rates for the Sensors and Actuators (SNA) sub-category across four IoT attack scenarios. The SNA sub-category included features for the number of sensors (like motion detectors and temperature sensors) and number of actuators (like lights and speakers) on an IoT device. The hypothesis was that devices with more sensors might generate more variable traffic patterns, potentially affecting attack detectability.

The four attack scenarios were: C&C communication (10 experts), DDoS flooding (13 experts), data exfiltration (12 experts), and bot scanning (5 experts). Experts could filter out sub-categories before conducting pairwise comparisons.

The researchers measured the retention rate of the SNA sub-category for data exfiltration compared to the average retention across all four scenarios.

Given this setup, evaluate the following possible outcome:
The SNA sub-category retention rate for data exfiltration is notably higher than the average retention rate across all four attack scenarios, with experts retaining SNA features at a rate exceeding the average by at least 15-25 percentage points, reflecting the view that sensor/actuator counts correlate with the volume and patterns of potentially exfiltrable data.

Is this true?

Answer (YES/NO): YES